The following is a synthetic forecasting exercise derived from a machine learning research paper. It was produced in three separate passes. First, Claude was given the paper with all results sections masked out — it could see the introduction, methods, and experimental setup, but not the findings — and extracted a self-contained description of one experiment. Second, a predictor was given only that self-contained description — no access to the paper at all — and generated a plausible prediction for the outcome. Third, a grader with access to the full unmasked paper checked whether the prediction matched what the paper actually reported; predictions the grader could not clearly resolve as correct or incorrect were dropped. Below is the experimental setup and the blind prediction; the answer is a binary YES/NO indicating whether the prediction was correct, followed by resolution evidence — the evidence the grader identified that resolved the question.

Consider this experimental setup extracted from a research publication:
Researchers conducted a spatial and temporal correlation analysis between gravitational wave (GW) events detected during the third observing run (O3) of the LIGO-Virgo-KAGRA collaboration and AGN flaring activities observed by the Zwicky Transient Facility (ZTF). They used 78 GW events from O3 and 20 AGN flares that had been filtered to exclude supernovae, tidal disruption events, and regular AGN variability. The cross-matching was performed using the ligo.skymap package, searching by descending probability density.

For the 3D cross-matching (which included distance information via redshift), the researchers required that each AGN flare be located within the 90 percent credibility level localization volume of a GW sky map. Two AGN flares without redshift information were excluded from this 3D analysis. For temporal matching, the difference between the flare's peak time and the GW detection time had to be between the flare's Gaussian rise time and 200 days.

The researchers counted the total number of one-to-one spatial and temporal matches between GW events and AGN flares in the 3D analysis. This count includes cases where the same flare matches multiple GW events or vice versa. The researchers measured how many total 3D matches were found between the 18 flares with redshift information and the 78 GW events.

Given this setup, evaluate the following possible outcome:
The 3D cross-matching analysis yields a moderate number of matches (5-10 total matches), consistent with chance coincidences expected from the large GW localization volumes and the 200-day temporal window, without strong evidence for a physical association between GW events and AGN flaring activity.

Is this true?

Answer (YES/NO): NO